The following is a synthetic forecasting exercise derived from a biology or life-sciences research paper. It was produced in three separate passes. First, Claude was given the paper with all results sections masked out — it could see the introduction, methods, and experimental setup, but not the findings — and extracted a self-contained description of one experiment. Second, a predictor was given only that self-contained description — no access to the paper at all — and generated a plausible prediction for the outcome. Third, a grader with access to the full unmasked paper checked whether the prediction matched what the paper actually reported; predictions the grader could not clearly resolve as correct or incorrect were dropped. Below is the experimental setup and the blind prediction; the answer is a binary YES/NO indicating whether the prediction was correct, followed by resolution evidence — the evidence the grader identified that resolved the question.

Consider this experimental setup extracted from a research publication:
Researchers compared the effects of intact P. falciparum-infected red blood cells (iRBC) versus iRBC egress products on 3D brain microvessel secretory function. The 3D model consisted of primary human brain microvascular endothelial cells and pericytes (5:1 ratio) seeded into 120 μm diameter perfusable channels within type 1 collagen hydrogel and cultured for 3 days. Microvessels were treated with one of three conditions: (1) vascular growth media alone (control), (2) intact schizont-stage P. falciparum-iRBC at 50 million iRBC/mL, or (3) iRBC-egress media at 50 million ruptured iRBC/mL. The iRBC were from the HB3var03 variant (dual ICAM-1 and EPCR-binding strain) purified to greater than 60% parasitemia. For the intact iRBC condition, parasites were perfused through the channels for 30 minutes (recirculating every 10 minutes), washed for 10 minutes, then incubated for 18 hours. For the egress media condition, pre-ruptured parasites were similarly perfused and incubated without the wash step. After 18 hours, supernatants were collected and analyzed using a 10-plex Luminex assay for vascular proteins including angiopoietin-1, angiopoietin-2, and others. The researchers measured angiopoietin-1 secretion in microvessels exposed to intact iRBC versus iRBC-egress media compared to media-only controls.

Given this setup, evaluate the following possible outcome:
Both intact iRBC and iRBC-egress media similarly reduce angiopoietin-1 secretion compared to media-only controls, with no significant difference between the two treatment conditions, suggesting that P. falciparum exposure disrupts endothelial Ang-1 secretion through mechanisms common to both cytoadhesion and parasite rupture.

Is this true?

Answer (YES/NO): NO